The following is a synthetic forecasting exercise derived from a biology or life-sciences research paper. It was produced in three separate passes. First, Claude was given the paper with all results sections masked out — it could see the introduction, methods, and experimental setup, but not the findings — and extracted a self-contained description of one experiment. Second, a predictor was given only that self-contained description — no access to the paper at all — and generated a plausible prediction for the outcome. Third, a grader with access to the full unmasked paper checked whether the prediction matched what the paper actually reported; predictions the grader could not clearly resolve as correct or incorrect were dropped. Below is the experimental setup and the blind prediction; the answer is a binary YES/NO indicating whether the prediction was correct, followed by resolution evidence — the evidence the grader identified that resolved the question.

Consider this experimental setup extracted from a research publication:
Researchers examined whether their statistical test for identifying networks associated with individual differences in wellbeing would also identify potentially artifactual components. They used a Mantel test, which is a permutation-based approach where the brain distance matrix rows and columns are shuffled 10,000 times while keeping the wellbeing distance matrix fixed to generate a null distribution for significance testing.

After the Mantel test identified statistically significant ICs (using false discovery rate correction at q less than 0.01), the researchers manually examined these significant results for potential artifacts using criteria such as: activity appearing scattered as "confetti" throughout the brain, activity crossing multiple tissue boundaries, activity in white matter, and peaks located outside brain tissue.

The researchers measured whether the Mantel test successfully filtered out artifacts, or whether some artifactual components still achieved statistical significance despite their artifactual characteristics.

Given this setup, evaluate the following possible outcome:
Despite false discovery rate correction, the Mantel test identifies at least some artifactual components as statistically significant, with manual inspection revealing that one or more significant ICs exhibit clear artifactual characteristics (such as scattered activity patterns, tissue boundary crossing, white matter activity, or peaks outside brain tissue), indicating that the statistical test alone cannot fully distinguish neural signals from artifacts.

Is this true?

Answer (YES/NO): YES